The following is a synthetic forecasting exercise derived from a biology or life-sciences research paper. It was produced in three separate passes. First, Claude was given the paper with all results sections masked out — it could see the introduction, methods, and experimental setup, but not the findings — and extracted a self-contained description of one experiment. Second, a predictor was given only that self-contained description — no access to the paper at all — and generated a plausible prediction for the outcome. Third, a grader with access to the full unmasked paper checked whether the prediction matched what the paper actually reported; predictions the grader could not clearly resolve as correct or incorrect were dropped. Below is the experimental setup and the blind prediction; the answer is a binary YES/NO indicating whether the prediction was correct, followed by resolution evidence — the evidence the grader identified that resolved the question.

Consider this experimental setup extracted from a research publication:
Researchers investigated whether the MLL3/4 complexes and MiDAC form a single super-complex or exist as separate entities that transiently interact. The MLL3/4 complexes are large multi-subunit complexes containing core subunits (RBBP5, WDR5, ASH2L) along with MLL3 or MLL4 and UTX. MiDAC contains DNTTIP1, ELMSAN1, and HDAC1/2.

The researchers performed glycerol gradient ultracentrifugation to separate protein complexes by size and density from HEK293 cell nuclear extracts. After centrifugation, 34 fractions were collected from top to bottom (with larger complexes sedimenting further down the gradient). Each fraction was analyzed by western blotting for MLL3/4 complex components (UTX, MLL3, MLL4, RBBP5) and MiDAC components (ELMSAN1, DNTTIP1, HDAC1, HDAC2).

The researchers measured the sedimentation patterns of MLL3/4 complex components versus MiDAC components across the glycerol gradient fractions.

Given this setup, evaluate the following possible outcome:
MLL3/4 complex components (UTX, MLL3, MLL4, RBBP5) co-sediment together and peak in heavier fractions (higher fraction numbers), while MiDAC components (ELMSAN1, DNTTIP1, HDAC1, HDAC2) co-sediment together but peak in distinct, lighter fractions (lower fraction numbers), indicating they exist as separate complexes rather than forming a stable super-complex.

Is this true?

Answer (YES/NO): NO